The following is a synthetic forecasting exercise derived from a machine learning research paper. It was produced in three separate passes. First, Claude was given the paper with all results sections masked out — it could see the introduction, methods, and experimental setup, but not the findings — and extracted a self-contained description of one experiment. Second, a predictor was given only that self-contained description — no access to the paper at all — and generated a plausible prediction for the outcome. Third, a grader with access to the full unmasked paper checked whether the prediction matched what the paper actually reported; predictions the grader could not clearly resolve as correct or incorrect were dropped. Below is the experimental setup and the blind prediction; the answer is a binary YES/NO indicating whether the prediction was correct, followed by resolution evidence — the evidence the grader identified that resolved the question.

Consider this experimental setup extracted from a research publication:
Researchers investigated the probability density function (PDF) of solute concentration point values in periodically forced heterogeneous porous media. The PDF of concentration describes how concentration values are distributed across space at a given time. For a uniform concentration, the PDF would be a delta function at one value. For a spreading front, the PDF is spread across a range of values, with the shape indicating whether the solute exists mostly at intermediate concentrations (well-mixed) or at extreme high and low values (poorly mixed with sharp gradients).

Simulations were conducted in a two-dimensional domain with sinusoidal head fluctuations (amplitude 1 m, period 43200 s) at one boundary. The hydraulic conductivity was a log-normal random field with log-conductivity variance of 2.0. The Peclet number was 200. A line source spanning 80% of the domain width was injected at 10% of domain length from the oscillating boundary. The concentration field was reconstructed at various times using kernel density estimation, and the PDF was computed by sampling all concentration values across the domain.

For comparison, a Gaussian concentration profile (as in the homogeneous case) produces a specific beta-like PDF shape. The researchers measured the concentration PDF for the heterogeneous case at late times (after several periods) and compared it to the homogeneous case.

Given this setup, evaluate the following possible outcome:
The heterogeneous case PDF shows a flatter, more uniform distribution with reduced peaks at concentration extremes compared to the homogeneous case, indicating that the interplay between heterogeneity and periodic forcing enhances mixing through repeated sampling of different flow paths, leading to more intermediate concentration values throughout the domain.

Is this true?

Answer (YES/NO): NO